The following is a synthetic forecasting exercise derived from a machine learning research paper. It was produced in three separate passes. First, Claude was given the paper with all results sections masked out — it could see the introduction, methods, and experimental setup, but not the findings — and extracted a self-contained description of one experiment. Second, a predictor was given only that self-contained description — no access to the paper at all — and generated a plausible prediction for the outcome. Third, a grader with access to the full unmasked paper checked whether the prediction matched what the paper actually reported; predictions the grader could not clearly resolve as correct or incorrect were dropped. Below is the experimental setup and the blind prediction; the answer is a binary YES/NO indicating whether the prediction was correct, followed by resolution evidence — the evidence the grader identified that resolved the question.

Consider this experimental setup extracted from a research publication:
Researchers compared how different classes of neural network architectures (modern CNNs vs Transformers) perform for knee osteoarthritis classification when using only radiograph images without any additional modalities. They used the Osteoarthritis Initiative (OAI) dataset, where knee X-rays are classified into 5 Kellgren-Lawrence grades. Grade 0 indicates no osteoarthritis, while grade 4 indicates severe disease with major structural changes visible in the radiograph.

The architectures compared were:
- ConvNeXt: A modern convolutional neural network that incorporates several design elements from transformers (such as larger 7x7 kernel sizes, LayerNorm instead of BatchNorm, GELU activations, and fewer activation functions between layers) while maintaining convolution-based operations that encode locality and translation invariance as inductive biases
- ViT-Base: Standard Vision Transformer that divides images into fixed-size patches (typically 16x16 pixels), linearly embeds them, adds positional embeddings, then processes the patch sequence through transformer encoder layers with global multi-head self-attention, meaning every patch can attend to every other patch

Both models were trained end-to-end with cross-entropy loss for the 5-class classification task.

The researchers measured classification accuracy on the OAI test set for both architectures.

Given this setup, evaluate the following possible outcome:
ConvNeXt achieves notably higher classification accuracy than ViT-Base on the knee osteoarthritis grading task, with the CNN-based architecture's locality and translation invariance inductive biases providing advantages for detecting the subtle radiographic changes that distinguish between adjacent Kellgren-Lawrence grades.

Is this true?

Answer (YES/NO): NO